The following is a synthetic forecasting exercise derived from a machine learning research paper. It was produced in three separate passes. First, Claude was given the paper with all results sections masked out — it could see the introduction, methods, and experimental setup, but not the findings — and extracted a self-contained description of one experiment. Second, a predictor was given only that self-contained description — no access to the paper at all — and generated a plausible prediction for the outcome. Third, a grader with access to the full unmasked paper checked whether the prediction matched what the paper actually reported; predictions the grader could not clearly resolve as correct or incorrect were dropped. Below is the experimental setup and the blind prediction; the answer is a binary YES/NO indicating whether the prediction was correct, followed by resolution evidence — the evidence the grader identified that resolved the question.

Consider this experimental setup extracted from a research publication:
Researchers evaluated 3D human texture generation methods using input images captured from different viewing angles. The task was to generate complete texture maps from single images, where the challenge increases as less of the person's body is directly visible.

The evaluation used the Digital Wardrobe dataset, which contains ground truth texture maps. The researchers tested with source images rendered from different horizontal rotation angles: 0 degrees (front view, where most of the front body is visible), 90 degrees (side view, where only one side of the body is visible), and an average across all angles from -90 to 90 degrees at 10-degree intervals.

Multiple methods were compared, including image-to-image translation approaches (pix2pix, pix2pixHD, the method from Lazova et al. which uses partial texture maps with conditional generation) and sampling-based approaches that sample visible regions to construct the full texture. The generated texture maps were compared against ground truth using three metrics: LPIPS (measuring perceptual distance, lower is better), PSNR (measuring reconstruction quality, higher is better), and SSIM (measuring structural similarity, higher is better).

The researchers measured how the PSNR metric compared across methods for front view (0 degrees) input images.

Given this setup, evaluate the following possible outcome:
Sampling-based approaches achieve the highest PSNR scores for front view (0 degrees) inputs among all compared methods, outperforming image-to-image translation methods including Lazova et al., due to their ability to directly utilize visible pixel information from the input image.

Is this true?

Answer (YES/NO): NO